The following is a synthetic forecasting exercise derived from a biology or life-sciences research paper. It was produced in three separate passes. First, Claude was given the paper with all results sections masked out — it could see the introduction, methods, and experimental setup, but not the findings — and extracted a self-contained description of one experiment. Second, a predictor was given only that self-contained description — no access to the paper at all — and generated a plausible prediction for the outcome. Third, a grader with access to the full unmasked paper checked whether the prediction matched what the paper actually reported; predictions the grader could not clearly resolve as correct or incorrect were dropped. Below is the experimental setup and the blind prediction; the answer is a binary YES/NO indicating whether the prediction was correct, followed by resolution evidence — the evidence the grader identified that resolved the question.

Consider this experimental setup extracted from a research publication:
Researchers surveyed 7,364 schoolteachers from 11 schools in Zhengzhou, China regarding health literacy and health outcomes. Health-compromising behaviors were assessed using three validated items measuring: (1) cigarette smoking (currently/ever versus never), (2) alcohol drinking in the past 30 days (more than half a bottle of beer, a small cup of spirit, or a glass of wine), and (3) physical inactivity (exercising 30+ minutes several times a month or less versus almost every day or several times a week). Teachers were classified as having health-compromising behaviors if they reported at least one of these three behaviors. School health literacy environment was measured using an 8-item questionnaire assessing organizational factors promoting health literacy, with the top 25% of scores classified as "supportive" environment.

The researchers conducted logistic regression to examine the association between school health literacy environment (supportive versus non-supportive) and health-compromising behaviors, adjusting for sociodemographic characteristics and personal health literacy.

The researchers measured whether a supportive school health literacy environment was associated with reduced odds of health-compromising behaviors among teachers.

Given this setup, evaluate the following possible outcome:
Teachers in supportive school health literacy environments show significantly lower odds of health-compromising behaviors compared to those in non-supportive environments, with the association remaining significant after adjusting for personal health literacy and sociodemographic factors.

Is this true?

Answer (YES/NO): YES